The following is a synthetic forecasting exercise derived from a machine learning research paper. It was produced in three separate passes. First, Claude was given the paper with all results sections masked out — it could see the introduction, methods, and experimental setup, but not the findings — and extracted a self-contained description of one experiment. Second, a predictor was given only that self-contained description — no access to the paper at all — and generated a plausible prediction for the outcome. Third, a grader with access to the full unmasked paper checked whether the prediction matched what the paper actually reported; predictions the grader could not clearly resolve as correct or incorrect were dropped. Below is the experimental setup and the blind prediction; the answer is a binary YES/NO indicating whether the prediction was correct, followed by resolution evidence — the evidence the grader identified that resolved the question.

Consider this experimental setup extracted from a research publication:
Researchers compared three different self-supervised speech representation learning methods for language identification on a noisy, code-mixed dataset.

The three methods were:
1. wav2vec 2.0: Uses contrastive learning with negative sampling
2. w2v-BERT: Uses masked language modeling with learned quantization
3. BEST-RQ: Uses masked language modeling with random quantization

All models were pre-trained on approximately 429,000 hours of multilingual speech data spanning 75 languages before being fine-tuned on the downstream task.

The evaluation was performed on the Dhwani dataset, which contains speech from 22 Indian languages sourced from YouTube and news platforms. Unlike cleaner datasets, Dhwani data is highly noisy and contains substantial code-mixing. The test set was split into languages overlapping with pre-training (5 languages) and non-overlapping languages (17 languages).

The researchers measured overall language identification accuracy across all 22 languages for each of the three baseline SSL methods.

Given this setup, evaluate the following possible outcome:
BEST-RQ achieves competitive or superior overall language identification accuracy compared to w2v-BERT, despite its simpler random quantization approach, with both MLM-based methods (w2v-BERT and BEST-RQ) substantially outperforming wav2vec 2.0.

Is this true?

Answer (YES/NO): NO